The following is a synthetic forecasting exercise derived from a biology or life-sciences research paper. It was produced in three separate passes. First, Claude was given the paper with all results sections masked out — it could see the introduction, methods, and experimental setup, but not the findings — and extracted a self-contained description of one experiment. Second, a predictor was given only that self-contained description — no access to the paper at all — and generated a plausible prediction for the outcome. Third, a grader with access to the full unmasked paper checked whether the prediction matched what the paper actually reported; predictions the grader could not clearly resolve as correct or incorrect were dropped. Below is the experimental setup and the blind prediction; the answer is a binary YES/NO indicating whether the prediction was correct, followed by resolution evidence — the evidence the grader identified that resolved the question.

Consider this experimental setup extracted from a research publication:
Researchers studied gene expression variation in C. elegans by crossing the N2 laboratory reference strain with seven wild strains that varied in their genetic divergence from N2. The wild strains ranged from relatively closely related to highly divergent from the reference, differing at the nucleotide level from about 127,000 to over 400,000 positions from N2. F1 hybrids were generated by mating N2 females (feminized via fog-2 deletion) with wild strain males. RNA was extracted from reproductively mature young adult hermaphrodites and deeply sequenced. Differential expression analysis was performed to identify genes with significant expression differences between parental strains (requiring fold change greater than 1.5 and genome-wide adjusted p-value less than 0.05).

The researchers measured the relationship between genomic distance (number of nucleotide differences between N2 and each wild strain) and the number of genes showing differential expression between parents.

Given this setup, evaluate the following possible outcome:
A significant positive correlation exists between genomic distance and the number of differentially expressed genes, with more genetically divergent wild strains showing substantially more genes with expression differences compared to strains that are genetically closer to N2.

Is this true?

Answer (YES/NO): YES